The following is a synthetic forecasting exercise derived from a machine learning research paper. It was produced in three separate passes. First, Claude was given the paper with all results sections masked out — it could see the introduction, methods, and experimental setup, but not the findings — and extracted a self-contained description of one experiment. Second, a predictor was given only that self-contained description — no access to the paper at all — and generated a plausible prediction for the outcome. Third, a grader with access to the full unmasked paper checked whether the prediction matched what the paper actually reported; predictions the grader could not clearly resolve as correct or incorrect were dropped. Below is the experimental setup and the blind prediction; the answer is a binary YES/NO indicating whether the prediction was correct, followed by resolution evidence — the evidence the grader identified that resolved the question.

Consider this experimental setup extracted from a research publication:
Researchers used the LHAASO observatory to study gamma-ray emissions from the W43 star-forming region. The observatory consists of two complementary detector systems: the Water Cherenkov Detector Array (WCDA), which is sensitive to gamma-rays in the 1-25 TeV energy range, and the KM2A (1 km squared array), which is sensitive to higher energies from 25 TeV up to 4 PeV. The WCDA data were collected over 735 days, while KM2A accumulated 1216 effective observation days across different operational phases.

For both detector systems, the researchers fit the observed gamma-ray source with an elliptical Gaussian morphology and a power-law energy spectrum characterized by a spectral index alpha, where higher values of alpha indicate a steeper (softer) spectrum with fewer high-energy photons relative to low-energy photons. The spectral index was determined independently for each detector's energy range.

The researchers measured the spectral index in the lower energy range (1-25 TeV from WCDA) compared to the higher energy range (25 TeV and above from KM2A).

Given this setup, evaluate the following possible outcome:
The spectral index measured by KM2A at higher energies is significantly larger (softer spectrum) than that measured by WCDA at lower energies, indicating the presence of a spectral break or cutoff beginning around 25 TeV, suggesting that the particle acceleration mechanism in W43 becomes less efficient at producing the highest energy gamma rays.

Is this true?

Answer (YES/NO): YES